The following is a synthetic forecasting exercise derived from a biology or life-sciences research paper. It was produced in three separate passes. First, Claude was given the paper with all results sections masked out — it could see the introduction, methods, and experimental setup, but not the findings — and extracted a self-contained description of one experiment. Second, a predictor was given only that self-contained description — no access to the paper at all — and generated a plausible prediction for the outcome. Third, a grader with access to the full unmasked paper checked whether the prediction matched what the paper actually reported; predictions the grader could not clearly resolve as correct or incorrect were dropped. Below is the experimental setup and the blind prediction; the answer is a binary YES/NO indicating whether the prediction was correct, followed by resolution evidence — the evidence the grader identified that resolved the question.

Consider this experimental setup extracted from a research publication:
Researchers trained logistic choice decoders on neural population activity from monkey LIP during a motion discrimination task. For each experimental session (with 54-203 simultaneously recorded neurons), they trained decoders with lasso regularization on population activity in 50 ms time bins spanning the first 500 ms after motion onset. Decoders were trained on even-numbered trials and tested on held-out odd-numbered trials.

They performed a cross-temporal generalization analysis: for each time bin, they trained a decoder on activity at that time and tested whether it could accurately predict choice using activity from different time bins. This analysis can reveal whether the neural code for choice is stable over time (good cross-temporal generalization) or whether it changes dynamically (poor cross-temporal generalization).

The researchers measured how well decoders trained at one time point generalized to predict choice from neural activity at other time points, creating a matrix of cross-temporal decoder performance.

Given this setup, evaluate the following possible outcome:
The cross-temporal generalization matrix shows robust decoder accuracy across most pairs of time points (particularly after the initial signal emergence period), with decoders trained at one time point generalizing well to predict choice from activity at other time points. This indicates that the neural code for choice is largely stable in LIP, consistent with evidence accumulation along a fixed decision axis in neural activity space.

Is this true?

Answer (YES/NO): YES